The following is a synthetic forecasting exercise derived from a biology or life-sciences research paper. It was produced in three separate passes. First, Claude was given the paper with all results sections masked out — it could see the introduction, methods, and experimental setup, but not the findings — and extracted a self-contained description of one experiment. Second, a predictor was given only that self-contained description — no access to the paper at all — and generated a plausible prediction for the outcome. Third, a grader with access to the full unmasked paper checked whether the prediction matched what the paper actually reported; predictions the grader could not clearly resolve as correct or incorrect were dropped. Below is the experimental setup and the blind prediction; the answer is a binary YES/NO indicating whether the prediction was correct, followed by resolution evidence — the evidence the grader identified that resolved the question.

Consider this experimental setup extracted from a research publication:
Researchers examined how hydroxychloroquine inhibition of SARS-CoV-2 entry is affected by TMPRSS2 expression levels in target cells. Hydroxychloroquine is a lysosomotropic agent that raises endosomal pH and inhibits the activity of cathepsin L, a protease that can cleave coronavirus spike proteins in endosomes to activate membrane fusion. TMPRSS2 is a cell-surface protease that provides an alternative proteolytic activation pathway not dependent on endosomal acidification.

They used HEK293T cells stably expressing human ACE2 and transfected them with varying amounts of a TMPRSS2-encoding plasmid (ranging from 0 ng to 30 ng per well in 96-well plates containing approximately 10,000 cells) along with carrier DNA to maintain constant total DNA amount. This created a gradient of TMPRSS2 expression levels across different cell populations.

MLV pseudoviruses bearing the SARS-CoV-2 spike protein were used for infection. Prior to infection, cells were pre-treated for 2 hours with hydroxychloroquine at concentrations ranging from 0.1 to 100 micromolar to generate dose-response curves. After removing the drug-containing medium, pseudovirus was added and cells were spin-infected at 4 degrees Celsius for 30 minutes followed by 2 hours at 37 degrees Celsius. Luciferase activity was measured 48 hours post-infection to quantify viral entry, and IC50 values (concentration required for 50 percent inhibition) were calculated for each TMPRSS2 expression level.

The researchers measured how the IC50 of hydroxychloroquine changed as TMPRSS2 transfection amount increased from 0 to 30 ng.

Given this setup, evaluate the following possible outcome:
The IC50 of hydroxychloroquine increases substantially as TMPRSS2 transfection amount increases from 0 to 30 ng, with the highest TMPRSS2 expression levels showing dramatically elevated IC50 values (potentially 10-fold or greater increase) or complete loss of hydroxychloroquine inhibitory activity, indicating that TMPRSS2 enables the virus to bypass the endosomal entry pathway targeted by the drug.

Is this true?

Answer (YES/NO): YES